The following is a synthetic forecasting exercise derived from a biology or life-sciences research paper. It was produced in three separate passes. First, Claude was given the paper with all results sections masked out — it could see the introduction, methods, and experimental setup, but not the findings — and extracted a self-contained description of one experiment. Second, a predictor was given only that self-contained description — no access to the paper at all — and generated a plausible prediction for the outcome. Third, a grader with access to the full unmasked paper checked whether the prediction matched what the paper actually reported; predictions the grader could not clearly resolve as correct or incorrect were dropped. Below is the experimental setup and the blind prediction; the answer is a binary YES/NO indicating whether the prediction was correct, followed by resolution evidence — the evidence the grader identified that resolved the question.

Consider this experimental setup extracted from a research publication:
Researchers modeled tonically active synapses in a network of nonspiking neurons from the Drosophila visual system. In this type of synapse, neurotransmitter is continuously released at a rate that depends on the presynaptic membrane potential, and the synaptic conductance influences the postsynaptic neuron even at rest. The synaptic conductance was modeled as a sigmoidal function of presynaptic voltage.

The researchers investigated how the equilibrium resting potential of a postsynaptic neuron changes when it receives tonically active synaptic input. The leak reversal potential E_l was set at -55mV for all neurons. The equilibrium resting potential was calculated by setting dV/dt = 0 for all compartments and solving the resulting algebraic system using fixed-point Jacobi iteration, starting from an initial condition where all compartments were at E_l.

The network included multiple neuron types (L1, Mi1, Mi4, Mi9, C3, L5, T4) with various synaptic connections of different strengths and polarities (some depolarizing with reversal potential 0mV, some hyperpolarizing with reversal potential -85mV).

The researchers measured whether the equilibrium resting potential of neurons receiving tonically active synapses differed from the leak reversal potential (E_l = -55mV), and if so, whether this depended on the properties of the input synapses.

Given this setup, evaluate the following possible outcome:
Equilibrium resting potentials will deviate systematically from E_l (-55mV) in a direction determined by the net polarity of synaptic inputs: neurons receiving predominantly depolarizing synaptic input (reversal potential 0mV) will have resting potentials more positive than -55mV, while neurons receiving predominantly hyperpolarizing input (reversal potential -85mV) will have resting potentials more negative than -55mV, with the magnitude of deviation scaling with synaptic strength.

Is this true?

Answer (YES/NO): YES